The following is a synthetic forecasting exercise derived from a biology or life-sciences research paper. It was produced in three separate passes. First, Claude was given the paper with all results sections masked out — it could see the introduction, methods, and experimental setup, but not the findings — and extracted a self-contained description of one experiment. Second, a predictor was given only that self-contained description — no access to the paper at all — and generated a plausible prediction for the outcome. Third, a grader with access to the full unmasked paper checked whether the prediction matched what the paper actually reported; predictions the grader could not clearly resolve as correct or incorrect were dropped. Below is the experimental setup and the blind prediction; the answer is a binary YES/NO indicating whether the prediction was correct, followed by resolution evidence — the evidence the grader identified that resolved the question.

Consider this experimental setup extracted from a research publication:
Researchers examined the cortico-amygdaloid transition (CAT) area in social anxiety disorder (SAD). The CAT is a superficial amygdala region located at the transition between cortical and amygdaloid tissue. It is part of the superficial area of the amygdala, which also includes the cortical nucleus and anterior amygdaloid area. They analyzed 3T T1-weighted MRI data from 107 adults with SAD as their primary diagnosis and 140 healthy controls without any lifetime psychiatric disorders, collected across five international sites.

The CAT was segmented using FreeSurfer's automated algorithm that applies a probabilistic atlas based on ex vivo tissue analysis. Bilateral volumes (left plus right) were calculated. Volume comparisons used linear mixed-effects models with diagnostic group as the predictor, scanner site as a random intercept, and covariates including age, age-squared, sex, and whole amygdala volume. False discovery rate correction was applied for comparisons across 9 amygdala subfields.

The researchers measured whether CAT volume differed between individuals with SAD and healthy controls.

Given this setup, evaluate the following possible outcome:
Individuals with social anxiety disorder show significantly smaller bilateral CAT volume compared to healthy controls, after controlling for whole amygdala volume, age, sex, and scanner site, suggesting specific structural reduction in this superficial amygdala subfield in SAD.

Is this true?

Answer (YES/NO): YES